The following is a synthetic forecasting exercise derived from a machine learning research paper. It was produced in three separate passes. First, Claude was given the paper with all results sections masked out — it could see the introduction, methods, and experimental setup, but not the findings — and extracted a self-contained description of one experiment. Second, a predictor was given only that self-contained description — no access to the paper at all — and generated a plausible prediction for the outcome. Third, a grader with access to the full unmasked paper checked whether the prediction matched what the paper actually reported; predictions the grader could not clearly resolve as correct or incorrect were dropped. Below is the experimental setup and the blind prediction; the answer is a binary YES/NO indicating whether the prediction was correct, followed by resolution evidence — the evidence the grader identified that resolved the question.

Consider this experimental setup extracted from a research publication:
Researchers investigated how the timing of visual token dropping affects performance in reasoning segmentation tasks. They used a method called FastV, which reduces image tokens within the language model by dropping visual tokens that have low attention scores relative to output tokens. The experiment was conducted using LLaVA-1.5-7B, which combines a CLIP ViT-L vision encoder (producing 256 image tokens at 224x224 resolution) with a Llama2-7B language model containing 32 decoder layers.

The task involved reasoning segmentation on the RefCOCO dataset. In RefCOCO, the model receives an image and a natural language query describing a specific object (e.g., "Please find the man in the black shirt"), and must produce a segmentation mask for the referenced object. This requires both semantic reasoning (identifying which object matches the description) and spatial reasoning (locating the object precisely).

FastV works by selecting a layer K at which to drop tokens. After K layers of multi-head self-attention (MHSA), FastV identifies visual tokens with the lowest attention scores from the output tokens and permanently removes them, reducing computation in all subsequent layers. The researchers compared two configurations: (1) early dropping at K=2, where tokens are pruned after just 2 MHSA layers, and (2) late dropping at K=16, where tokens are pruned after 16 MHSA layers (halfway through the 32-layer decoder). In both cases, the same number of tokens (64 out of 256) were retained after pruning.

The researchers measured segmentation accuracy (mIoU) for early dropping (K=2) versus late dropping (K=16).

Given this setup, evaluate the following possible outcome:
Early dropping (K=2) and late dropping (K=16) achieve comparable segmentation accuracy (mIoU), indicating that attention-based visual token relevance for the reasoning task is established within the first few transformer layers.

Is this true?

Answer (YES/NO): NO